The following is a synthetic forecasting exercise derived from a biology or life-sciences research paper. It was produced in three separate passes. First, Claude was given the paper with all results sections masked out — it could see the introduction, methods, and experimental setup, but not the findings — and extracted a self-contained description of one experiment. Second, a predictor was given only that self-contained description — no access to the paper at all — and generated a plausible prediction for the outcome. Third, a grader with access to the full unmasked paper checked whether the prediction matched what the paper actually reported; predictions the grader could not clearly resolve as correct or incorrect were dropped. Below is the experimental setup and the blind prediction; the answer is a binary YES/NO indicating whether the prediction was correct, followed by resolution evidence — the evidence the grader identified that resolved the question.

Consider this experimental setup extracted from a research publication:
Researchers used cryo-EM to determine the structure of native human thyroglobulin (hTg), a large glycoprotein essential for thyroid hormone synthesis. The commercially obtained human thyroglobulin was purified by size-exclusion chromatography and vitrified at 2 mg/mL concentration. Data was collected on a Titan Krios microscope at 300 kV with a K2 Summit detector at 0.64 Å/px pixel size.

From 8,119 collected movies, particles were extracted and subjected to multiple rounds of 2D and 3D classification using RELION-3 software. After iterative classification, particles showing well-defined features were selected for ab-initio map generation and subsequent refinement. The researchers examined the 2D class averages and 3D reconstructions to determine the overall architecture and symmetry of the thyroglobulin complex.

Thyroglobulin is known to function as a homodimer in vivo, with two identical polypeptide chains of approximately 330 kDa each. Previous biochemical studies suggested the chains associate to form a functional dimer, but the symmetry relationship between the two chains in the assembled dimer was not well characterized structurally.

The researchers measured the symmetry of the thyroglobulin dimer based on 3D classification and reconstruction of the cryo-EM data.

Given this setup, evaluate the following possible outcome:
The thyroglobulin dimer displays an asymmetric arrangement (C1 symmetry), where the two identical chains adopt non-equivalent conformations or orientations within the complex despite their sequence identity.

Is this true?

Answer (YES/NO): NO